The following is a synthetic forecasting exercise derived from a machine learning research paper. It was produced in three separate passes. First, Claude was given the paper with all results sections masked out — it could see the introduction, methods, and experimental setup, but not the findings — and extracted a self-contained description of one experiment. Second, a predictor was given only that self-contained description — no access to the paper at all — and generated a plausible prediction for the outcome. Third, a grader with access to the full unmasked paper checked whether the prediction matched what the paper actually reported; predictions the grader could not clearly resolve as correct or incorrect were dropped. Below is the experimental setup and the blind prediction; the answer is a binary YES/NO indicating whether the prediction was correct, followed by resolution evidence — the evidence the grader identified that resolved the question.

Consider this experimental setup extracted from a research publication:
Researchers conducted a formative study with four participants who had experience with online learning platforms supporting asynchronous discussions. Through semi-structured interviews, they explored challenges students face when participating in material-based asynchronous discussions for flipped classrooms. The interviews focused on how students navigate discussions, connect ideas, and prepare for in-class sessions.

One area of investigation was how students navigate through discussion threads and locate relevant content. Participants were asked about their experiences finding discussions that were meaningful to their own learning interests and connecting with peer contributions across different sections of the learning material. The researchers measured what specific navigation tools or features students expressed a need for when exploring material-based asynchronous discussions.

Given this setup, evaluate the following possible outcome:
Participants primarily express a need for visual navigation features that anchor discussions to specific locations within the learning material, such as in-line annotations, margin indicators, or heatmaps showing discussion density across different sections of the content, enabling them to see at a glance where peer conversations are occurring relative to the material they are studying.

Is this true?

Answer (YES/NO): NO